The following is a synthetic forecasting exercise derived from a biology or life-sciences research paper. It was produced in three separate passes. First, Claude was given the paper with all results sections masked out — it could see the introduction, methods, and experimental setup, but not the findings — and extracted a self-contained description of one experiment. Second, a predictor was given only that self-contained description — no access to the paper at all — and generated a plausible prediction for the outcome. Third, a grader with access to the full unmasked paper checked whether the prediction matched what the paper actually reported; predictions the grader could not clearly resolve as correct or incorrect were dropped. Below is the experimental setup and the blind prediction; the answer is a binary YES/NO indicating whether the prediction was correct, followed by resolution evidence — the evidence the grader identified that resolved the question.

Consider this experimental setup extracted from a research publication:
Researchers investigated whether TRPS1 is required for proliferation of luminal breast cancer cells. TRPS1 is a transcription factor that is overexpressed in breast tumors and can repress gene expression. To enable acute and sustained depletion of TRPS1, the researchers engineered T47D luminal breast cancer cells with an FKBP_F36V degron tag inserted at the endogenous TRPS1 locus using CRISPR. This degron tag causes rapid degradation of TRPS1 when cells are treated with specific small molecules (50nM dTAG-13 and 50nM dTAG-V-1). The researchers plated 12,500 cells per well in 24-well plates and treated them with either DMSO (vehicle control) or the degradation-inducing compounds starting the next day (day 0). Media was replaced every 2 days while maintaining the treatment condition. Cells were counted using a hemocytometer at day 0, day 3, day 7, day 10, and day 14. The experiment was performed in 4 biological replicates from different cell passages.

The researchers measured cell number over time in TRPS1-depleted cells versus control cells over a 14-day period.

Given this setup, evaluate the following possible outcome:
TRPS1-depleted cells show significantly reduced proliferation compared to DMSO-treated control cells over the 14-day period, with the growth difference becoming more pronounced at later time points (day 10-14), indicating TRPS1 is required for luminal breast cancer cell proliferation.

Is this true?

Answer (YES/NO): YES